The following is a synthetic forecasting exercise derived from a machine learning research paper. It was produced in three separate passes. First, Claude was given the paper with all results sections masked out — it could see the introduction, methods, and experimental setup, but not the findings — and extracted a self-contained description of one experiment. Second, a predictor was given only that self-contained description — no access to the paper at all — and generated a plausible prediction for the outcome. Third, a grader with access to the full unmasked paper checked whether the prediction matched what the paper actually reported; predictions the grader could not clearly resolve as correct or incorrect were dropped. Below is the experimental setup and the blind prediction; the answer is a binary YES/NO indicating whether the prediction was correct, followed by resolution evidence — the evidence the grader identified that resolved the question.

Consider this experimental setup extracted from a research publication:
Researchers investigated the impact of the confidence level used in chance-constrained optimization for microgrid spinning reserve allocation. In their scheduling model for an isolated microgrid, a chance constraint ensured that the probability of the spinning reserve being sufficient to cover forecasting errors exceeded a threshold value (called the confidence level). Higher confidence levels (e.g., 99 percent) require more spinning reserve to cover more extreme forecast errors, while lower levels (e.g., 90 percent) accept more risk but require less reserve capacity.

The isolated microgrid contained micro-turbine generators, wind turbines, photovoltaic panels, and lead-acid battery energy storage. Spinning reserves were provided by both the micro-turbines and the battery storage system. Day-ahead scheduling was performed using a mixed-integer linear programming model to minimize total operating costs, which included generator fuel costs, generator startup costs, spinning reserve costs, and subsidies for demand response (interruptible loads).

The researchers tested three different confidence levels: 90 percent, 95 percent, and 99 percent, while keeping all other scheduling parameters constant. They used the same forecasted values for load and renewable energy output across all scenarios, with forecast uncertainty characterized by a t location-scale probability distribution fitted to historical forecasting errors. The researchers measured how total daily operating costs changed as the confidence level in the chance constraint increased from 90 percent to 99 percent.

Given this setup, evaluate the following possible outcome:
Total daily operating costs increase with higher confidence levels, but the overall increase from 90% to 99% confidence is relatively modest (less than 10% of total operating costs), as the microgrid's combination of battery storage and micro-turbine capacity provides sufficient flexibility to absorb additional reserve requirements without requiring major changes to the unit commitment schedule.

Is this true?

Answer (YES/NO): NO